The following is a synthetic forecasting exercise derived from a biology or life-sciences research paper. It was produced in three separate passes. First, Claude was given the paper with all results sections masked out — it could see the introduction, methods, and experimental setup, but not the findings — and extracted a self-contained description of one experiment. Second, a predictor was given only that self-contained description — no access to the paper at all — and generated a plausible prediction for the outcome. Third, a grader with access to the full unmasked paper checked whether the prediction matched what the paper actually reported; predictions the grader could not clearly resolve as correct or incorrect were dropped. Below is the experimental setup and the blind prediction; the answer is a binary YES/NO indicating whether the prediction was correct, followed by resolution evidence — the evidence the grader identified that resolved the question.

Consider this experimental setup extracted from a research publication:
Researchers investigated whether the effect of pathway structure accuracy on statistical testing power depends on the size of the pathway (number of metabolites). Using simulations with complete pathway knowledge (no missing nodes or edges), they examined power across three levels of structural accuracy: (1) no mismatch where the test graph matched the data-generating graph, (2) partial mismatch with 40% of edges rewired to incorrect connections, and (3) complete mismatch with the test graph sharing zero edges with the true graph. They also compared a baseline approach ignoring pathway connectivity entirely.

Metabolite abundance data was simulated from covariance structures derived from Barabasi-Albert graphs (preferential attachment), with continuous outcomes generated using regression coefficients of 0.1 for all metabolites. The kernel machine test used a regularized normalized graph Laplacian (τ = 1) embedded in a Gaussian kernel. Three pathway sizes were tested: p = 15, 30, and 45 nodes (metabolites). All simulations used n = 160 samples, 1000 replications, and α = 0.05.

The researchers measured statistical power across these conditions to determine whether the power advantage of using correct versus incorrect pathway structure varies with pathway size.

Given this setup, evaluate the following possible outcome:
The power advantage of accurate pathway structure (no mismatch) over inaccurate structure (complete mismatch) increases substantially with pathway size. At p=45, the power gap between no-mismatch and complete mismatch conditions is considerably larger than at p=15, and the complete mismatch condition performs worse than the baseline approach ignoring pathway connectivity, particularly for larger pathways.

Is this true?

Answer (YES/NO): NO